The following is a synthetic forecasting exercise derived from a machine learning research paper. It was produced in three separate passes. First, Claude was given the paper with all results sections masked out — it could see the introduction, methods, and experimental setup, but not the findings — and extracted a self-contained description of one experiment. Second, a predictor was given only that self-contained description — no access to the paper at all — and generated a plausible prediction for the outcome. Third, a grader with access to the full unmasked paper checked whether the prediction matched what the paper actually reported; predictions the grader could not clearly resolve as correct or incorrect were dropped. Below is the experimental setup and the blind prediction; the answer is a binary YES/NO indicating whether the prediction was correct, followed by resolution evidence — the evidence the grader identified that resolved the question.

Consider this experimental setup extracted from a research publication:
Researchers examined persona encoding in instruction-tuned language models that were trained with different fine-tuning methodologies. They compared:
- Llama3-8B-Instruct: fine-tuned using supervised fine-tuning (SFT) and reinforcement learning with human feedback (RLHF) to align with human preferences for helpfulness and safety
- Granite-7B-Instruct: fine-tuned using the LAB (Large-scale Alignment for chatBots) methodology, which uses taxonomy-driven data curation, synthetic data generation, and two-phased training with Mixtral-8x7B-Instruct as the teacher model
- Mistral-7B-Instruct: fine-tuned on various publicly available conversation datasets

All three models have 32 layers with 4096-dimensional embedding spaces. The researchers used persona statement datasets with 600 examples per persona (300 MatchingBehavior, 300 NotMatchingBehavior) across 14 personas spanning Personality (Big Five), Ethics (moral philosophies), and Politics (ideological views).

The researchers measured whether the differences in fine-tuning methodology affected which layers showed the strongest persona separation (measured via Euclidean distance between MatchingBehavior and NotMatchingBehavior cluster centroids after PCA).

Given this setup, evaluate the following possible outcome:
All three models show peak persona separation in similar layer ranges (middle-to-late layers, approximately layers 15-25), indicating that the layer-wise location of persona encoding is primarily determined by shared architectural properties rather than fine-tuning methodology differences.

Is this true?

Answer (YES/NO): NO